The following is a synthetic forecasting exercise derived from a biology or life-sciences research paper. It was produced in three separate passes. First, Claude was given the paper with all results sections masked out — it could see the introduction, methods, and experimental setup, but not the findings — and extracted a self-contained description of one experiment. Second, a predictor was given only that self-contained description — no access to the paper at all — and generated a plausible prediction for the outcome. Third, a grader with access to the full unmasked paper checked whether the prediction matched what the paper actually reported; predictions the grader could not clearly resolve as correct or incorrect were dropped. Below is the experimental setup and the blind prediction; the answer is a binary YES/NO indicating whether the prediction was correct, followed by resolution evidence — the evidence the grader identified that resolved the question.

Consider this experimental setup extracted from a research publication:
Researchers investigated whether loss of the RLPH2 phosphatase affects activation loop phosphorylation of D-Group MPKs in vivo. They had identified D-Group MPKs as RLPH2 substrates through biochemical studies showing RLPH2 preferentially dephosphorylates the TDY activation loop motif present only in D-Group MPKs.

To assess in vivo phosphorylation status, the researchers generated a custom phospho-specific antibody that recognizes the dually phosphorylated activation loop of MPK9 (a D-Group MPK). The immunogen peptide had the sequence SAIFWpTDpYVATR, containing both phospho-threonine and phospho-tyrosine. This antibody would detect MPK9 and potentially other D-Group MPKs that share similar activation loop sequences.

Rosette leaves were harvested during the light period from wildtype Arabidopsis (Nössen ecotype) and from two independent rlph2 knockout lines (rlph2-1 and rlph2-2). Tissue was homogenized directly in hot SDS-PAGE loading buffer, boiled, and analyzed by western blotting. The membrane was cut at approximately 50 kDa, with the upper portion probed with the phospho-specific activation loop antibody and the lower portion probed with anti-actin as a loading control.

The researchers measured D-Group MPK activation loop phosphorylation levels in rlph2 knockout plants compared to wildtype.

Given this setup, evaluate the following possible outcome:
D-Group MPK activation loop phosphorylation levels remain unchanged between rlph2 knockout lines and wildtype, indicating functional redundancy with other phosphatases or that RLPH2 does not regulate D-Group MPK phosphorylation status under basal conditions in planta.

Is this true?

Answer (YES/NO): NO